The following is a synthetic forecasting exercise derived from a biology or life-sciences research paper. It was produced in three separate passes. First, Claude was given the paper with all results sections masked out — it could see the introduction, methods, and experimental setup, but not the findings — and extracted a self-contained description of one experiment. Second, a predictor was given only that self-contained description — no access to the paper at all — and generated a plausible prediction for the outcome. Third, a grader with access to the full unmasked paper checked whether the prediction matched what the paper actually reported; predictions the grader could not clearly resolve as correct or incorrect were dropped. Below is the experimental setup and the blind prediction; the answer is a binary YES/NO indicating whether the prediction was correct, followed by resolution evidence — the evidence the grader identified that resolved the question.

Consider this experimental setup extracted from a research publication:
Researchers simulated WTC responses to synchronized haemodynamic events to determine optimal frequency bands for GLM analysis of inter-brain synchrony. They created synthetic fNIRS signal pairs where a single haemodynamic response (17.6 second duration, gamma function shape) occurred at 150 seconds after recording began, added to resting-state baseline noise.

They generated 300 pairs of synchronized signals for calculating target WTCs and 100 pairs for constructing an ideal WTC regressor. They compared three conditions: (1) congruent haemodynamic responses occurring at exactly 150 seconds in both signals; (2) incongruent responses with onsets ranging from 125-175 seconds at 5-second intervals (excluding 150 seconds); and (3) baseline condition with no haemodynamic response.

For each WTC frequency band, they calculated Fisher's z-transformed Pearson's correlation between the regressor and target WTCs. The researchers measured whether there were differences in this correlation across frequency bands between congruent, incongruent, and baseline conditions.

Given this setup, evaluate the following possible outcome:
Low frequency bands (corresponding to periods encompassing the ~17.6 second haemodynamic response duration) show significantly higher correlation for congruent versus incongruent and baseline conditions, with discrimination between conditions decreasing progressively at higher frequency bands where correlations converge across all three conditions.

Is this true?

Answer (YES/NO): NO